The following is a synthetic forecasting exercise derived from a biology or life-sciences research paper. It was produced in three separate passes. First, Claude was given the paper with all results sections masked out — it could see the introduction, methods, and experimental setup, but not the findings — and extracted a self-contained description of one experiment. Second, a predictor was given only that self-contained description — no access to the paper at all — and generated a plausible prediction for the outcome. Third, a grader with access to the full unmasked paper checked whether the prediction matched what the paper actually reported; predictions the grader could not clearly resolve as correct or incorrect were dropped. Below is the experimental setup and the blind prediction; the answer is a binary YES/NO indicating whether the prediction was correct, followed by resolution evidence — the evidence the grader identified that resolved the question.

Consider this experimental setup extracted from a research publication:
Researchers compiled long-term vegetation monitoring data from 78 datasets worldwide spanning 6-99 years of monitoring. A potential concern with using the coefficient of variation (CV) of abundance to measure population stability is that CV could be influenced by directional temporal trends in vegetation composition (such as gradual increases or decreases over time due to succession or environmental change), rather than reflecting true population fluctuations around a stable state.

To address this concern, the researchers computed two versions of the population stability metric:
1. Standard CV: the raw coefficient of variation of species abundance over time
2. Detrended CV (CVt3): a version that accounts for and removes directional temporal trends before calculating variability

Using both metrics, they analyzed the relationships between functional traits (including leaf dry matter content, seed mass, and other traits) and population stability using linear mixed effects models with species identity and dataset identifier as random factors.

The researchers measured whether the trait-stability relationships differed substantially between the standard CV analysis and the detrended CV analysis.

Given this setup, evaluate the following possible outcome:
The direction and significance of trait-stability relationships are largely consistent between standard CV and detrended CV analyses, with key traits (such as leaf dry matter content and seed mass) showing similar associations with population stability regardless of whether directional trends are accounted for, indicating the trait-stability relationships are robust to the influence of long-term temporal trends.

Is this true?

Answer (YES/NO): YES